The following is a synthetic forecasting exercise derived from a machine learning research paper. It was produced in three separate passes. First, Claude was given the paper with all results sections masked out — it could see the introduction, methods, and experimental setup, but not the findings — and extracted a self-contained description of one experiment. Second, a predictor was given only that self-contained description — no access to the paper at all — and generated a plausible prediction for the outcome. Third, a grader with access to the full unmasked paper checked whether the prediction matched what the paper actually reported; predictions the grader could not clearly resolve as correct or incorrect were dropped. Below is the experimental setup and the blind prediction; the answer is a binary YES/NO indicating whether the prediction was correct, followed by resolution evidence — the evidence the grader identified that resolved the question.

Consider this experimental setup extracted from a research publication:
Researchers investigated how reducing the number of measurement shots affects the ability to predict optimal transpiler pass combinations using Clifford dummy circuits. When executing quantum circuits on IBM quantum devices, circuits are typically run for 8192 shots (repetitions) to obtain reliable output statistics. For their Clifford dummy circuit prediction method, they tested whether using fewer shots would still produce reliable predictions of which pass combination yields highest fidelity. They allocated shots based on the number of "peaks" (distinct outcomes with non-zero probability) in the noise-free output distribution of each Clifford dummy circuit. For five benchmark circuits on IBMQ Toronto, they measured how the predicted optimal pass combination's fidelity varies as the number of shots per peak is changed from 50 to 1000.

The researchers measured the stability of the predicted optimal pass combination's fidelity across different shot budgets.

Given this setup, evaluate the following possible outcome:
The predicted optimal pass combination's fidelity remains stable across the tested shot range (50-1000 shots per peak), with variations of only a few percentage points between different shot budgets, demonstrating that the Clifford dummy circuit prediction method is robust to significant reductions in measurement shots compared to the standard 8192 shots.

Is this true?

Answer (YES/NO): NO